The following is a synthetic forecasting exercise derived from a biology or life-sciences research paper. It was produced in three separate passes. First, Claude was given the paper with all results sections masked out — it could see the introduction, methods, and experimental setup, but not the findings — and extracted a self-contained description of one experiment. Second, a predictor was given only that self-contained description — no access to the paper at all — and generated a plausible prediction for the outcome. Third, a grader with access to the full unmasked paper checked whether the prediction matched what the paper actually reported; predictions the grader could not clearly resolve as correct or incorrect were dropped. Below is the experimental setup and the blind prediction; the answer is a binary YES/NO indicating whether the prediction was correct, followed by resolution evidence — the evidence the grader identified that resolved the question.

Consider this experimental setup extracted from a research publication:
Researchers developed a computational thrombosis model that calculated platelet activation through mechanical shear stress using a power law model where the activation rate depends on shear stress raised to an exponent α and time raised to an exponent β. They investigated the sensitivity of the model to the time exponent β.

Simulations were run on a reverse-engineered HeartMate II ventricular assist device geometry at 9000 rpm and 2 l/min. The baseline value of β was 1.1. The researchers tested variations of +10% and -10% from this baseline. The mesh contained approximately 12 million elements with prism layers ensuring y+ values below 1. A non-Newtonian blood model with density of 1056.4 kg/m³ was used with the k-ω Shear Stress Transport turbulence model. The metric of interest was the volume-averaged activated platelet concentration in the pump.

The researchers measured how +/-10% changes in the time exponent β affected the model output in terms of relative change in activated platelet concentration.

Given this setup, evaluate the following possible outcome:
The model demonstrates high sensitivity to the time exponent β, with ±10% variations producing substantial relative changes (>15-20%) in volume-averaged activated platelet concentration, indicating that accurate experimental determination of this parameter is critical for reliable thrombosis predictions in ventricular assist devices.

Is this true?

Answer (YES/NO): NO